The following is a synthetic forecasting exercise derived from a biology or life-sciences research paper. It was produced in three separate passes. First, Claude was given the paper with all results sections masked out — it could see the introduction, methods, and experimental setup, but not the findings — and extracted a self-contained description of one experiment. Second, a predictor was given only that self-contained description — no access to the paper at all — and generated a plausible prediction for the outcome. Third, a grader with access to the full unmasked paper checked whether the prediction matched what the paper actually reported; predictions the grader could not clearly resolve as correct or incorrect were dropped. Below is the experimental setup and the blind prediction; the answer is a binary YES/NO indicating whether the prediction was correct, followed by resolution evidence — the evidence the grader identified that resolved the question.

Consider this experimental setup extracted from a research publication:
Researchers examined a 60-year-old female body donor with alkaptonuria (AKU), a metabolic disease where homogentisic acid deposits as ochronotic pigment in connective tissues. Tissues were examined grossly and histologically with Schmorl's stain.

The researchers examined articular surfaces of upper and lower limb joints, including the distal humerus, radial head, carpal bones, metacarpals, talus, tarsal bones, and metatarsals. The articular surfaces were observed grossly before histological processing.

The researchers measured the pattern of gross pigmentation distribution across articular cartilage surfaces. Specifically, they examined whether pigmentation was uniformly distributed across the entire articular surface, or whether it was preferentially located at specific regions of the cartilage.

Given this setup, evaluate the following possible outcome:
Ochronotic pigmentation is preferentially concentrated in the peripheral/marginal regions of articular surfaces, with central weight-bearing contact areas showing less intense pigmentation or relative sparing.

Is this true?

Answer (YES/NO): YES